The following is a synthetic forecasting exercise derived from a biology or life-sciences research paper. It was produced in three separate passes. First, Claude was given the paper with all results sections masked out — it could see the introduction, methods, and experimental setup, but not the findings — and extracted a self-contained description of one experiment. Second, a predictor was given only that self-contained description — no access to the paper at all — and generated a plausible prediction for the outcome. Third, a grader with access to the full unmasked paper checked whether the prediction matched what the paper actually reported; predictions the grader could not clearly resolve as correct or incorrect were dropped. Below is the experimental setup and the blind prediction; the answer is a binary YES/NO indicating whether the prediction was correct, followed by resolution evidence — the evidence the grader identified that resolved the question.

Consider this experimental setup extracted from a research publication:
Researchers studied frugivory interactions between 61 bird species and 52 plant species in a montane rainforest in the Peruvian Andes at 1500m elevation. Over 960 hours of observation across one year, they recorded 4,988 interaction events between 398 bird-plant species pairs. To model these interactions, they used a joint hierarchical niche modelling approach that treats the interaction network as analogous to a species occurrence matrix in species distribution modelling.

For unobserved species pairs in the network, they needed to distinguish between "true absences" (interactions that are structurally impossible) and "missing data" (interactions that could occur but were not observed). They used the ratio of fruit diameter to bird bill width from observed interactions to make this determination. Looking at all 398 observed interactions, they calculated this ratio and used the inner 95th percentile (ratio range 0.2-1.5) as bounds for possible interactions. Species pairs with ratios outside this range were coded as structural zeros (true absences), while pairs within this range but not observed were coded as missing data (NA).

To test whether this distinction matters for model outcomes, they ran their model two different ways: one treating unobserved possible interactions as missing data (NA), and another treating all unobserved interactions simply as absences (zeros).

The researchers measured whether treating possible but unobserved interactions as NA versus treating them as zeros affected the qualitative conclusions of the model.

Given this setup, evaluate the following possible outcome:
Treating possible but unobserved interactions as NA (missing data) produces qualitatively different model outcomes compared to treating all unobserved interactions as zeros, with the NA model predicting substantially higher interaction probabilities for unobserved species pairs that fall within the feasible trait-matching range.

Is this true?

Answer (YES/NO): NO